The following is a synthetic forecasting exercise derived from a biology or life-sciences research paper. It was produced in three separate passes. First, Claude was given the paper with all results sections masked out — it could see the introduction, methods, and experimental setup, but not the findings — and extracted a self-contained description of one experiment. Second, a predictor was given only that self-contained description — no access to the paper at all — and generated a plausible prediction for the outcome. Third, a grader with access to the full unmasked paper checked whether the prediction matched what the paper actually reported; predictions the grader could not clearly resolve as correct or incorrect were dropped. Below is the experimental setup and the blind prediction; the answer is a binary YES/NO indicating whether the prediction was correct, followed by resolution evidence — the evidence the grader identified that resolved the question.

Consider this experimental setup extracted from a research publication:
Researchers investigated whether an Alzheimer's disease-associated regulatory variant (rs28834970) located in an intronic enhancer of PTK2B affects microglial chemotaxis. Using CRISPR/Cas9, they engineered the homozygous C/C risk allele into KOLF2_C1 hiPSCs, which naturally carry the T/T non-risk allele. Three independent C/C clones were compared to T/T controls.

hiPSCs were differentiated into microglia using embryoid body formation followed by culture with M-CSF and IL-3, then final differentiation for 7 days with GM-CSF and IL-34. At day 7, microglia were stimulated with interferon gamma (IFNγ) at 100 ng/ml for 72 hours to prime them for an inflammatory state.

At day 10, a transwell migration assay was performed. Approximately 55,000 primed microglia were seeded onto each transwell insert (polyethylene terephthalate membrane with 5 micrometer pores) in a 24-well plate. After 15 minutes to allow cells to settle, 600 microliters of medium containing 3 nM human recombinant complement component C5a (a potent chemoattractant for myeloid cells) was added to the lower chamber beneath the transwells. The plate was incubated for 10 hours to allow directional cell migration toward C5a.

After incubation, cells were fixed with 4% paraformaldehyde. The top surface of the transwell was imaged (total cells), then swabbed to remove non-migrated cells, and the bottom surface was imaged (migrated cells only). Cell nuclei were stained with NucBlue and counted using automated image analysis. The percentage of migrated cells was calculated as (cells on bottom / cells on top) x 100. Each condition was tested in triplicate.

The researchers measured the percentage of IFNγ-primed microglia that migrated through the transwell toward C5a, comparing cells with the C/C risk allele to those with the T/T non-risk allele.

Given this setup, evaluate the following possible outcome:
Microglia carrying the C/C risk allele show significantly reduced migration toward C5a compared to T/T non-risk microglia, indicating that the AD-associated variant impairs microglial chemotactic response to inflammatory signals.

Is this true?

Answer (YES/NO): YES